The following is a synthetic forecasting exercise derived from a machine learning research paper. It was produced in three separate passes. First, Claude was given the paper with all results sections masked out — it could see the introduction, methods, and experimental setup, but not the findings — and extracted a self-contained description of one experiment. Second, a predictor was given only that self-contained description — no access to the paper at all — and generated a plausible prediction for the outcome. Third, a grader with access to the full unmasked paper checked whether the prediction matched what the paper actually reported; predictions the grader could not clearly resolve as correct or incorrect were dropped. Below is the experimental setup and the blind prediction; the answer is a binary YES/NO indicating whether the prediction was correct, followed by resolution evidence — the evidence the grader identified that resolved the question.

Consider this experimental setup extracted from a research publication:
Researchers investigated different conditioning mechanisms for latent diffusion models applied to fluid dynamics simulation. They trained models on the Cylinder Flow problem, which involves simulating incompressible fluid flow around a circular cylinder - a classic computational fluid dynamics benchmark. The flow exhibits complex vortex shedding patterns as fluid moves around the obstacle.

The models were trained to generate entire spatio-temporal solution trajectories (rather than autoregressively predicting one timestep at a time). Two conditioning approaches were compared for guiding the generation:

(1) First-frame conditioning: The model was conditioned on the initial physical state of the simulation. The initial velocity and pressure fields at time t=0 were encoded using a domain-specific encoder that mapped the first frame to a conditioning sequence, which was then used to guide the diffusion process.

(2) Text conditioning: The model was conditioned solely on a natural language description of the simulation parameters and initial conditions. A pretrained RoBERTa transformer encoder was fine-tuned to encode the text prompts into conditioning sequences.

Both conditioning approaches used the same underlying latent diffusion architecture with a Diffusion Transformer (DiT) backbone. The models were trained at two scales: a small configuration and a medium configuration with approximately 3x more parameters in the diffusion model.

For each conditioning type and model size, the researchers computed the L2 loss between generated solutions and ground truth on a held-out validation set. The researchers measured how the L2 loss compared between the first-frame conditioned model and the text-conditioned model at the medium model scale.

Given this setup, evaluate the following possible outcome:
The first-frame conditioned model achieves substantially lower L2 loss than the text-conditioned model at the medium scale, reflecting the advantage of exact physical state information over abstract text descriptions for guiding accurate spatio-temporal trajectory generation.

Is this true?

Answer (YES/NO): NO